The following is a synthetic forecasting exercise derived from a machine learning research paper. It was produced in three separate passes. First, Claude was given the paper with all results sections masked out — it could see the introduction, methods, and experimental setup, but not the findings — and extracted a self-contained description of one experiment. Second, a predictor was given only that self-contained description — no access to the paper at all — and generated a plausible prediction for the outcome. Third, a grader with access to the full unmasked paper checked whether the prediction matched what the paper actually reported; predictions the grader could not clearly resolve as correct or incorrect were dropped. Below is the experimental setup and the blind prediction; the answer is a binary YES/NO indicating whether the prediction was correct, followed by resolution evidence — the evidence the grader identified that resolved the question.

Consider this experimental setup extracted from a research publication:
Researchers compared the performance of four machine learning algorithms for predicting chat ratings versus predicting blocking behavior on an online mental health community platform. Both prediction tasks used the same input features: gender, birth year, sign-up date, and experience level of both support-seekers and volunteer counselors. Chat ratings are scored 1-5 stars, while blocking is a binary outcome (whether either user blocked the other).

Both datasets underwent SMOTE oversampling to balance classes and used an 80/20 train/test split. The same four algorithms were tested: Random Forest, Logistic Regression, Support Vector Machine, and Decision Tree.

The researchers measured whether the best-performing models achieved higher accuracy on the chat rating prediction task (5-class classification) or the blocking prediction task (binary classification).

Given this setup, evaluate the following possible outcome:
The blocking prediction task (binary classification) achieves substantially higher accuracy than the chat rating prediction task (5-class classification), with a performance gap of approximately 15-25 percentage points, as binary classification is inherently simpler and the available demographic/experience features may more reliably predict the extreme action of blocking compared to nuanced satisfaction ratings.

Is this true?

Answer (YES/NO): NO